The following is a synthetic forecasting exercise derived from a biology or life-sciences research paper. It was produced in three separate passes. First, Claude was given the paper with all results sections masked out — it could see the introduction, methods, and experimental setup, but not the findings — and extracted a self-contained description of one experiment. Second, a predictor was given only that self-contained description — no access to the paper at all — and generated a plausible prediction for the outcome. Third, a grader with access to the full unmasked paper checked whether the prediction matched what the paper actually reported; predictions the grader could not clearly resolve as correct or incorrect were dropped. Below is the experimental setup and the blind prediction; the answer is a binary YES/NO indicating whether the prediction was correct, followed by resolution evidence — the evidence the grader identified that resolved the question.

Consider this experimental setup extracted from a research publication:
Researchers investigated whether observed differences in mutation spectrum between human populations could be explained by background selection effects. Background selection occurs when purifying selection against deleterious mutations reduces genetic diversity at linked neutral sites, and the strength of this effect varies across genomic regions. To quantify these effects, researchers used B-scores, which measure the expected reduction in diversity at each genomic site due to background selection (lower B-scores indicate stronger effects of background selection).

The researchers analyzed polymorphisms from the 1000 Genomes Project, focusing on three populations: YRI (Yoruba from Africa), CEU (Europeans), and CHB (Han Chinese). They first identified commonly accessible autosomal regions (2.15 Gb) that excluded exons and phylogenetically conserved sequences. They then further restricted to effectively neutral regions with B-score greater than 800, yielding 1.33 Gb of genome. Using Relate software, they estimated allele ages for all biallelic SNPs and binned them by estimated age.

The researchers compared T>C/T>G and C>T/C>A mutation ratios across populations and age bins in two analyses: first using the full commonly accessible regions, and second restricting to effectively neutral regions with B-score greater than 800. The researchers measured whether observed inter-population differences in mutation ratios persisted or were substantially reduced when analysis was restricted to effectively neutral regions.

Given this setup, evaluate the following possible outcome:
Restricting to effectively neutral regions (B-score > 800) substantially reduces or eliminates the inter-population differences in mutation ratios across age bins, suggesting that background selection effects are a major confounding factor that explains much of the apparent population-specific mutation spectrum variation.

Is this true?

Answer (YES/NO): NO